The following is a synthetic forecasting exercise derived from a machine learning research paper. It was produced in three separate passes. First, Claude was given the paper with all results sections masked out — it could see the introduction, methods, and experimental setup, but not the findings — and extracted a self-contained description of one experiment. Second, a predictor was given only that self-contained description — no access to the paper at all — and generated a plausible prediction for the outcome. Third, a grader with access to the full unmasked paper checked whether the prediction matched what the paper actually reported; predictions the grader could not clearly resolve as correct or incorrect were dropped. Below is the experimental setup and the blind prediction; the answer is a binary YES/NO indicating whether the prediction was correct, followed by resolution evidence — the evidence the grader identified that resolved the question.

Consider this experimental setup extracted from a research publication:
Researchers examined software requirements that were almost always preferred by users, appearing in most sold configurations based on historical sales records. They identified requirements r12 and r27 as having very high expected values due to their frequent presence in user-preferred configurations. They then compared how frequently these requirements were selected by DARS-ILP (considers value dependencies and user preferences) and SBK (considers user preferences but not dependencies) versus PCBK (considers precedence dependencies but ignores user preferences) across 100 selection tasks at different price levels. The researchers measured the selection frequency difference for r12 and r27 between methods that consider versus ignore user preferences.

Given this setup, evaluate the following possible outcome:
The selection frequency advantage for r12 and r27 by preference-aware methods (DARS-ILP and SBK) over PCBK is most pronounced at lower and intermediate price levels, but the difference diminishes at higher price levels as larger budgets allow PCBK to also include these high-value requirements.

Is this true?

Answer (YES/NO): NO